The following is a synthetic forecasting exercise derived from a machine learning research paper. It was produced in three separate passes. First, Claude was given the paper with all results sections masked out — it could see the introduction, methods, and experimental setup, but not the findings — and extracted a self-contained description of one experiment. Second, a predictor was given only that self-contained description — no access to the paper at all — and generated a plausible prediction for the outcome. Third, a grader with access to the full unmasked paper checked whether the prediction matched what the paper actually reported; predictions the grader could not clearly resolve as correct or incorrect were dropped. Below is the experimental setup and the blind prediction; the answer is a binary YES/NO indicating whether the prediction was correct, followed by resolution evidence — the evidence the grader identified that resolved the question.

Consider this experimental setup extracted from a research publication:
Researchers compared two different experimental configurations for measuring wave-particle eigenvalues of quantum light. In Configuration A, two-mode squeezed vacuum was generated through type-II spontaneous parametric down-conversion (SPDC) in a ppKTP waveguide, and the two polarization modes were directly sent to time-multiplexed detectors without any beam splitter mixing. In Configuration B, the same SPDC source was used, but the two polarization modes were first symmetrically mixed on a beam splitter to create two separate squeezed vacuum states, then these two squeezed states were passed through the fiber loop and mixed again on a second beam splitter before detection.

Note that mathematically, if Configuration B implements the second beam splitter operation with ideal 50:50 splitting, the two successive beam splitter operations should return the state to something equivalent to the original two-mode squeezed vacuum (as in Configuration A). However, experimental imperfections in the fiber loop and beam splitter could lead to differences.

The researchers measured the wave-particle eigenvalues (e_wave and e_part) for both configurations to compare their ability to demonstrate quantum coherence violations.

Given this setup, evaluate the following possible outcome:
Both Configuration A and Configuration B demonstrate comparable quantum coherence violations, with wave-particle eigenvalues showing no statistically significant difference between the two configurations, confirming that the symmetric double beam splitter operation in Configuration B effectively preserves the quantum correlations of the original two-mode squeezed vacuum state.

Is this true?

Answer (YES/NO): NO